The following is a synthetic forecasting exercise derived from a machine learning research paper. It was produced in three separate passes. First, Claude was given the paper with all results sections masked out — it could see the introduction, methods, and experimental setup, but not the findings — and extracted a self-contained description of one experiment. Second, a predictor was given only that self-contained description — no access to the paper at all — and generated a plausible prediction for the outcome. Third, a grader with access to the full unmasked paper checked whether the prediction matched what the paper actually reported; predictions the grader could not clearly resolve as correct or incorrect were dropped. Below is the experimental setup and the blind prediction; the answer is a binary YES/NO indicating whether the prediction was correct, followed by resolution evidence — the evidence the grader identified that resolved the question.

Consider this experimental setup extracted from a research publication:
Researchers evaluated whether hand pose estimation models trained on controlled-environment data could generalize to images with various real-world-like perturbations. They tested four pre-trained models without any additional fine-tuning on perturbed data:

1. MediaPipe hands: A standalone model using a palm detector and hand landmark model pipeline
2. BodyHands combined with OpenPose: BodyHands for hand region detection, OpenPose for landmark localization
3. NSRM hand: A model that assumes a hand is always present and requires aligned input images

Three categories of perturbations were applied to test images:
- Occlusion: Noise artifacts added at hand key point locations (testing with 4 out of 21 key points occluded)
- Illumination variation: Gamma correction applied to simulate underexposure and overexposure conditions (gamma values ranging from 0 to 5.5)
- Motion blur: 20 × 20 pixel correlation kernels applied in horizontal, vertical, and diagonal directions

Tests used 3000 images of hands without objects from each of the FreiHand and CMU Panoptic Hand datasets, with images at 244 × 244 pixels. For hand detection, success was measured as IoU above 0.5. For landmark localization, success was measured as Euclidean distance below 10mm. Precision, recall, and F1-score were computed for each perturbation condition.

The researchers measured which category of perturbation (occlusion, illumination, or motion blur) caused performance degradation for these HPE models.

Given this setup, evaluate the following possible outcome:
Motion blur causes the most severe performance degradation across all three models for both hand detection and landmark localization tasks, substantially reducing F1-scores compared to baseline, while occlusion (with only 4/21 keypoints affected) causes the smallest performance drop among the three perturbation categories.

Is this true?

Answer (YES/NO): NO